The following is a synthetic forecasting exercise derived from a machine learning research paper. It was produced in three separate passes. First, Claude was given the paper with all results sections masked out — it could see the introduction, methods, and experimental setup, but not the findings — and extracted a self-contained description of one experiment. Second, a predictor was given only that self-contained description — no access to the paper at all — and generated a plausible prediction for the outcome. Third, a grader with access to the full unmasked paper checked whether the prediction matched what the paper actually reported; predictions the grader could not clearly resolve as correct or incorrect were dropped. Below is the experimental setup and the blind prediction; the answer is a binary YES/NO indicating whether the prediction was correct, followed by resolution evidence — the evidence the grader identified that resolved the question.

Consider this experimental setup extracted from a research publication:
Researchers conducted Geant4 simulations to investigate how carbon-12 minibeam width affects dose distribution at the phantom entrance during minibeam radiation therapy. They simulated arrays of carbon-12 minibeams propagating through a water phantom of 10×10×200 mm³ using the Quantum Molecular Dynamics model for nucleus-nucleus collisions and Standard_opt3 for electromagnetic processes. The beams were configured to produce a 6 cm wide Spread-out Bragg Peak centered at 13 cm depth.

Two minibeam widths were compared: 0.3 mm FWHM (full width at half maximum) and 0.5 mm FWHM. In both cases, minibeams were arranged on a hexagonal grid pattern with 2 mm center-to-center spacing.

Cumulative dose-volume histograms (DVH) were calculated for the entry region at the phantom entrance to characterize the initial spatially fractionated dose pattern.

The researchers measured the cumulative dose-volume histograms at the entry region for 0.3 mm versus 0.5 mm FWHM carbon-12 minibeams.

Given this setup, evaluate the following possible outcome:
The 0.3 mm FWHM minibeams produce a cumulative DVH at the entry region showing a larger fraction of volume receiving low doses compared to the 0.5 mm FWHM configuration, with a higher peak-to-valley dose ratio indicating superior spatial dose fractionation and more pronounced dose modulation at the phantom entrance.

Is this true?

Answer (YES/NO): YES